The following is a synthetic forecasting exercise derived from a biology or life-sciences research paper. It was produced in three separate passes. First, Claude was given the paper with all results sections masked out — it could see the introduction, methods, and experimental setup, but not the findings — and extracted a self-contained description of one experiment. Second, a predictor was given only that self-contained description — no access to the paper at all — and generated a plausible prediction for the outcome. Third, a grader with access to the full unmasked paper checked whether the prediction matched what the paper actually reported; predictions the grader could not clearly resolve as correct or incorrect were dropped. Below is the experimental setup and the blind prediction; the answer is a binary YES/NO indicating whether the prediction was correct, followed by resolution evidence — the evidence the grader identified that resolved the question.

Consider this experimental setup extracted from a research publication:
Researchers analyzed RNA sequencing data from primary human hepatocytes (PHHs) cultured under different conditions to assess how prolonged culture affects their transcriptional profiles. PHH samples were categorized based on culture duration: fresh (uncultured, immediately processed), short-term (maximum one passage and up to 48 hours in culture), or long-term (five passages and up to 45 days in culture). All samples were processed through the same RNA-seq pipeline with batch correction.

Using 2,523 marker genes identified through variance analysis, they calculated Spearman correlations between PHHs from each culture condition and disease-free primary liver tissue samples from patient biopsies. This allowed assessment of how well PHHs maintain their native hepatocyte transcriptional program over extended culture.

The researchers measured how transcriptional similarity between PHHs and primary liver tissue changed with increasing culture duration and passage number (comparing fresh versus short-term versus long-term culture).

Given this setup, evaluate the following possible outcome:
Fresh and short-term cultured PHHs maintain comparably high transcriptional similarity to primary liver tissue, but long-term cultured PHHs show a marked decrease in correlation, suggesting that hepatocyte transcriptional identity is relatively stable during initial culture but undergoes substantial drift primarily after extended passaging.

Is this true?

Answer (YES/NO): YES